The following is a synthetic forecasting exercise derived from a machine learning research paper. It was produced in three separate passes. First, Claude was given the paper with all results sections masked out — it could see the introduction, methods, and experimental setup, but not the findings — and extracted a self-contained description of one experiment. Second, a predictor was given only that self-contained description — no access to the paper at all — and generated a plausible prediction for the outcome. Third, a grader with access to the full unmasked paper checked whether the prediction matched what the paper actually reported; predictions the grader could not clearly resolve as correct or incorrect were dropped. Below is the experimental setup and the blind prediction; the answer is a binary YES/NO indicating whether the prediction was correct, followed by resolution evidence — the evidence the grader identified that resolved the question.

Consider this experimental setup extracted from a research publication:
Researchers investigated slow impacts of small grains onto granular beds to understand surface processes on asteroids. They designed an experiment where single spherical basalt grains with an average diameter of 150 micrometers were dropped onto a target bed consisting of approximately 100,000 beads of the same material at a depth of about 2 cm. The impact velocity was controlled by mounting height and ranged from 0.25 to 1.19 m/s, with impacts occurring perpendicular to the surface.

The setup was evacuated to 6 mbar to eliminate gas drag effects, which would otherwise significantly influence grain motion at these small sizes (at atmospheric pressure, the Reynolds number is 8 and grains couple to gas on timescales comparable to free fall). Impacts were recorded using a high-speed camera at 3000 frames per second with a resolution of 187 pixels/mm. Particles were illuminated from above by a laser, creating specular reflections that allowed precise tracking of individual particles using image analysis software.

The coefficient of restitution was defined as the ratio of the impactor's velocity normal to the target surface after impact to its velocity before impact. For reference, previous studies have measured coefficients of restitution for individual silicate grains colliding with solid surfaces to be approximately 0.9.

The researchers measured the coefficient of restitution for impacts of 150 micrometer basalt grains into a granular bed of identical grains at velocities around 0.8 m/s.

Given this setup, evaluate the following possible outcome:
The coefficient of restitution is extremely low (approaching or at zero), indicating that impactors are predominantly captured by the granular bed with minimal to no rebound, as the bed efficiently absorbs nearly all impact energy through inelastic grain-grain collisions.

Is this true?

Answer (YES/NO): NO